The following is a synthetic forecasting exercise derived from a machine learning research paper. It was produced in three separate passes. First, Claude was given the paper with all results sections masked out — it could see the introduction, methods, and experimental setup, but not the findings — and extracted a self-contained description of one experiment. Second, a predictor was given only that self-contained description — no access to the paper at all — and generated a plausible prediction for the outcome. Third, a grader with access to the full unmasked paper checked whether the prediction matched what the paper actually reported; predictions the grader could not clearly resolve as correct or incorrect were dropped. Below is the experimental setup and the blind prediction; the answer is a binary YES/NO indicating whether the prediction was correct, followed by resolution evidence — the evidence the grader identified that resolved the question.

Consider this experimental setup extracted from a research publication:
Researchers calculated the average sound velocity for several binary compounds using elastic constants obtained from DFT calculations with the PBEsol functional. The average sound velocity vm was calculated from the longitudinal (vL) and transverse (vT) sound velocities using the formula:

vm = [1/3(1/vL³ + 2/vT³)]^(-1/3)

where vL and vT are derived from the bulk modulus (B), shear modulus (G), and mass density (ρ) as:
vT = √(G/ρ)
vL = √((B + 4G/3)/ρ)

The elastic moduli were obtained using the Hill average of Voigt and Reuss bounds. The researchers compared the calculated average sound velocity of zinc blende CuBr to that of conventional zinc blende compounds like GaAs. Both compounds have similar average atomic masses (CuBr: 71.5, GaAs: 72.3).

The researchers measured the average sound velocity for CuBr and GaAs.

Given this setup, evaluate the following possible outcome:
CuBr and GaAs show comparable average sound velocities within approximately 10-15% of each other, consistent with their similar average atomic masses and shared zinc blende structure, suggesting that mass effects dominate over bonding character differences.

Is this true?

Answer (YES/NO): NO